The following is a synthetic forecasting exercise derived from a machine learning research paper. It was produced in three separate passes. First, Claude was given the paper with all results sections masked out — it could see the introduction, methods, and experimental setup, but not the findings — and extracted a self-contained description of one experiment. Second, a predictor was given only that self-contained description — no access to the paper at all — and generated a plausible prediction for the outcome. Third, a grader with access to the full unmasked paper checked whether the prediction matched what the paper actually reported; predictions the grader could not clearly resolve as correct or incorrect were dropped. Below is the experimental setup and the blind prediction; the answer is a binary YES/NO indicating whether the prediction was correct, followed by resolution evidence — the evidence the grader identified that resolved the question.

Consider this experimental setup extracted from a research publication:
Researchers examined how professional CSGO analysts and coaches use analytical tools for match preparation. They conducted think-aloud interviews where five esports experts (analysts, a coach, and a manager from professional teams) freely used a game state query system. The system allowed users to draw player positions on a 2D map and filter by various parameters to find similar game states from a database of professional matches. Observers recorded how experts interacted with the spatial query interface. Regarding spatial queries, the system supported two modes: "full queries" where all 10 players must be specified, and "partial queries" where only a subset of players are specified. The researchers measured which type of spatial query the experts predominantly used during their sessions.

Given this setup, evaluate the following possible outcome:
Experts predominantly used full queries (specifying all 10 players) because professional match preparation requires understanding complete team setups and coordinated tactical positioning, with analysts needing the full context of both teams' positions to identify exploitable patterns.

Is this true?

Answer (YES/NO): NO